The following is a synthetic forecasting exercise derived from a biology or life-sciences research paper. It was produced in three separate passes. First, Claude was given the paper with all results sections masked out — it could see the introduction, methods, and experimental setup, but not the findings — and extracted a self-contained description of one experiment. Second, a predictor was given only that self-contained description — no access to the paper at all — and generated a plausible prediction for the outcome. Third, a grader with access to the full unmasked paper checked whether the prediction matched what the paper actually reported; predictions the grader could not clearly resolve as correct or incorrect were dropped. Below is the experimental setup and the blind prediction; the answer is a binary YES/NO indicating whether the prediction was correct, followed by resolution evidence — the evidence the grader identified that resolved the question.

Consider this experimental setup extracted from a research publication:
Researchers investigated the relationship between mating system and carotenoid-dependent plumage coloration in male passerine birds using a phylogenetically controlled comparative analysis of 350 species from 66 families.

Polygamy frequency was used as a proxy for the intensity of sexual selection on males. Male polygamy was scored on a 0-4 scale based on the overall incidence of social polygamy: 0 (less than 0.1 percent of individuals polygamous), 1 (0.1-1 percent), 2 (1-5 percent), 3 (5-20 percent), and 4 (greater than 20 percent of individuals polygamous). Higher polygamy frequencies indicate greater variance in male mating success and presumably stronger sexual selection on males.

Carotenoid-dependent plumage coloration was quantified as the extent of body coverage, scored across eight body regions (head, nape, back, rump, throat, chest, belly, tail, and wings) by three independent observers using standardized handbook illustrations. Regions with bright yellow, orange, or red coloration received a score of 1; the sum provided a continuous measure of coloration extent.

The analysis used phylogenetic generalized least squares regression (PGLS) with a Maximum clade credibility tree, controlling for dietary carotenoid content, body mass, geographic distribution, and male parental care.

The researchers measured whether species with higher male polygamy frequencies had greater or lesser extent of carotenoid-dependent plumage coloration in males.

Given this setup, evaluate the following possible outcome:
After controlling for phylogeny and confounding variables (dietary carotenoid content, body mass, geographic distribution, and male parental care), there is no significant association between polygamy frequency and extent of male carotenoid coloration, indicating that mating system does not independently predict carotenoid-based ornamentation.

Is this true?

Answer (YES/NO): YES